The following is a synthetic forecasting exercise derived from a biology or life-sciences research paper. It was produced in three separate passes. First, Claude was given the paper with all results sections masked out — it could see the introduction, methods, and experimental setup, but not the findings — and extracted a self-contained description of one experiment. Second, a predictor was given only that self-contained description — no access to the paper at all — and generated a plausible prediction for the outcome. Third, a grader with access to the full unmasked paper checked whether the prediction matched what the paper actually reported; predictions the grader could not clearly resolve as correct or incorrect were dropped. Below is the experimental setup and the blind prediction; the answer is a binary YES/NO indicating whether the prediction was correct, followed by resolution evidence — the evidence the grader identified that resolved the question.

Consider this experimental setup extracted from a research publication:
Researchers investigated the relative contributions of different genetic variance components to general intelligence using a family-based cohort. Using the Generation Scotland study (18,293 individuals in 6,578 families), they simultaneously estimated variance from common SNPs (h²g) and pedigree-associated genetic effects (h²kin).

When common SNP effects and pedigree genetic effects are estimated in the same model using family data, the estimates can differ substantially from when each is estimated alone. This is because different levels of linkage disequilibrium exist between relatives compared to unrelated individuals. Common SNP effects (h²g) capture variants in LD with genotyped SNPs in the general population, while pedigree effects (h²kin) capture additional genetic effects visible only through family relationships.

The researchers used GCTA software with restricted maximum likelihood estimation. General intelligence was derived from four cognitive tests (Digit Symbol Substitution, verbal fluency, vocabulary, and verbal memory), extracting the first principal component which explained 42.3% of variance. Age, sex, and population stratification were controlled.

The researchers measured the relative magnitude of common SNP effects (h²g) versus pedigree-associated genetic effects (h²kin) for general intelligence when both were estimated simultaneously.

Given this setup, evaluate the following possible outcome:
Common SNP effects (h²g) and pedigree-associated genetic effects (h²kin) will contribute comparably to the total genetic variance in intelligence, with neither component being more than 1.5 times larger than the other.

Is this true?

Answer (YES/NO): NO